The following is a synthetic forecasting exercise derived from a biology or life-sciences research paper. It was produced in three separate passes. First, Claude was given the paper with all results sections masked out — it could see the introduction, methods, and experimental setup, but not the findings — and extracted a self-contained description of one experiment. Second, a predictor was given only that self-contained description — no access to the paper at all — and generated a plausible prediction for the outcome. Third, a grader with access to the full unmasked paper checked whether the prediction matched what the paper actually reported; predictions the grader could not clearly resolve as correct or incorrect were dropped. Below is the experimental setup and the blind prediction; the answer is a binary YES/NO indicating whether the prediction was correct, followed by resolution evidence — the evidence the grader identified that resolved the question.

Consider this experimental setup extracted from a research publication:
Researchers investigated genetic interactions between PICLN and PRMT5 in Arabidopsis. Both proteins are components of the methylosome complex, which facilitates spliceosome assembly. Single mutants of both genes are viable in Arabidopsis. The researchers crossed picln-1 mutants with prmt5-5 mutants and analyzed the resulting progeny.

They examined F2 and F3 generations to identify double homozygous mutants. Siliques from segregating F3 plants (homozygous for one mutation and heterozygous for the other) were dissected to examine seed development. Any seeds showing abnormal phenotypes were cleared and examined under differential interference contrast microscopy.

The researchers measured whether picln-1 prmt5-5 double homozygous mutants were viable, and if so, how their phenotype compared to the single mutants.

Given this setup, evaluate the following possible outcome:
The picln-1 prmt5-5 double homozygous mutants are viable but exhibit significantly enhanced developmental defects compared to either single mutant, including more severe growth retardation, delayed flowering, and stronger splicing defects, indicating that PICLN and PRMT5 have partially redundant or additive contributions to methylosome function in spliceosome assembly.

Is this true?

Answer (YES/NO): NO